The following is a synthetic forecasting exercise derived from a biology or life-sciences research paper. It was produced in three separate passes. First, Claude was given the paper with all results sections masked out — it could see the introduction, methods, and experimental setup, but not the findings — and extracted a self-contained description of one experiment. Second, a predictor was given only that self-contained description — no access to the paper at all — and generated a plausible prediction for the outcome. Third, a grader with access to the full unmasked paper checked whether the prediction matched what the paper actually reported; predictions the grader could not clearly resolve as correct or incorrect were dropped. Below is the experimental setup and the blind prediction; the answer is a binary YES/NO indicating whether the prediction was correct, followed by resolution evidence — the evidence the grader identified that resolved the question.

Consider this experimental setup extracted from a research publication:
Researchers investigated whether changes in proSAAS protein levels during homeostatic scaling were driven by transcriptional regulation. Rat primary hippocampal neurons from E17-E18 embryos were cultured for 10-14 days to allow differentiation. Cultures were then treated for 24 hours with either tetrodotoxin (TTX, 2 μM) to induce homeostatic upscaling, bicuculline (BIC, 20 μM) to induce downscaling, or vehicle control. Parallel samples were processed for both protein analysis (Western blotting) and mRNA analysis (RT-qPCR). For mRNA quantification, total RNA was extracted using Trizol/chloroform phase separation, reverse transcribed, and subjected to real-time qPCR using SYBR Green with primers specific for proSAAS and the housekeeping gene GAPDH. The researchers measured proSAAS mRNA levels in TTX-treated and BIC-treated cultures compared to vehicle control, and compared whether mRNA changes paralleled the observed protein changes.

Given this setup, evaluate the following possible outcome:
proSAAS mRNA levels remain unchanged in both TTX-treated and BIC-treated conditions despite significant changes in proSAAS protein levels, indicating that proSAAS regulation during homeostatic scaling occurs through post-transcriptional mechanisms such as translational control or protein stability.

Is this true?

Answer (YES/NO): YES